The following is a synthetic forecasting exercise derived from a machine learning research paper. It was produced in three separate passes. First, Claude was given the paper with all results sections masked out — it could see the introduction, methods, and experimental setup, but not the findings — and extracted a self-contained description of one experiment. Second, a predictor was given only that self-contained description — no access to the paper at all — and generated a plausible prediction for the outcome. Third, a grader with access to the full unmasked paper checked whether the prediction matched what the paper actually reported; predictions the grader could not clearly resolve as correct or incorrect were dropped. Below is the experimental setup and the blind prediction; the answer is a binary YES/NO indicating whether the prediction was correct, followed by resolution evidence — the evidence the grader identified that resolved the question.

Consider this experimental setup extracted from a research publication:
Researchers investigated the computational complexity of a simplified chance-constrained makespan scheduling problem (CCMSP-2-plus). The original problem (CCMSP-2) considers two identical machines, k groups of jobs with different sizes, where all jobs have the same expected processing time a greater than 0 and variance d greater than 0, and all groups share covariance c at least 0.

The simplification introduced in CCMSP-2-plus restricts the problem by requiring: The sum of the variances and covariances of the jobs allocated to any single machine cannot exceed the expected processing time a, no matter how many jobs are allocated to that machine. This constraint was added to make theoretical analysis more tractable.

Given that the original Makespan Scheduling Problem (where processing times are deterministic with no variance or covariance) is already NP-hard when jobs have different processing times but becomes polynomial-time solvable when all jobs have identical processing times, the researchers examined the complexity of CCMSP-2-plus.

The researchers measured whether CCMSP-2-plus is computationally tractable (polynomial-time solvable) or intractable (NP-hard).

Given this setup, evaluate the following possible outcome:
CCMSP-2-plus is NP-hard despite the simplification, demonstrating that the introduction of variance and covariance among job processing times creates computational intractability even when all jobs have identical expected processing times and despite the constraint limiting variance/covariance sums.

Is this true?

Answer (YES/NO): YES